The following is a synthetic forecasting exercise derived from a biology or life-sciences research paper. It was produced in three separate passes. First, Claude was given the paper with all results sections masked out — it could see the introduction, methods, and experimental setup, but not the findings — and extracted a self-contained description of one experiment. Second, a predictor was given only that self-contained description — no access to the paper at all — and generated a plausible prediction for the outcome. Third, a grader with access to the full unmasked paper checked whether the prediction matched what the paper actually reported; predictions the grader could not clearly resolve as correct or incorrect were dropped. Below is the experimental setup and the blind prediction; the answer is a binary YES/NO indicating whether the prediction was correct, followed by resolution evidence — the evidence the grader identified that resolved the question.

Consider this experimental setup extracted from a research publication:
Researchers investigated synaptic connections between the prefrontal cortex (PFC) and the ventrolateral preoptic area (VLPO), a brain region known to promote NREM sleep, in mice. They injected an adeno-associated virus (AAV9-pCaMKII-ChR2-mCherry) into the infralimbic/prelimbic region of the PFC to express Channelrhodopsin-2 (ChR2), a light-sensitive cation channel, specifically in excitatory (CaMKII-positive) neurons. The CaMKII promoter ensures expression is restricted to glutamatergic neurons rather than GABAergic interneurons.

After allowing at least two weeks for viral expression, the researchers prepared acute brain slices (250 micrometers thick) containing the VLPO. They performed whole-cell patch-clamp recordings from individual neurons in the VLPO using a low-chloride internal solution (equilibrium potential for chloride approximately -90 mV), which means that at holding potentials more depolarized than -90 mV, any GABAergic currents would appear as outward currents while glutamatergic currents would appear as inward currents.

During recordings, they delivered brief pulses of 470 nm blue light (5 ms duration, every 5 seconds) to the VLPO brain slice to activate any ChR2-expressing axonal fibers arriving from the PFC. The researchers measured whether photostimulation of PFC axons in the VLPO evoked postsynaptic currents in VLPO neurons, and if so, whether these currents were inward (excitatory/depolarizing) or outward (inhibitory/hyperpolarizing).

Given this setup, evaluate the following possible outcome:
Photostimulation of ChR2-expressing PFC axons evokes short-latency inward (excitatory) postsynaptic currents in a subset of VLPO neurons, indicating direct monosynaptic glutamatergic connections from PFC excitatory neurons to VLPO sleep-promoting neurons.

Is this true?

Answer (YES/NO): YES